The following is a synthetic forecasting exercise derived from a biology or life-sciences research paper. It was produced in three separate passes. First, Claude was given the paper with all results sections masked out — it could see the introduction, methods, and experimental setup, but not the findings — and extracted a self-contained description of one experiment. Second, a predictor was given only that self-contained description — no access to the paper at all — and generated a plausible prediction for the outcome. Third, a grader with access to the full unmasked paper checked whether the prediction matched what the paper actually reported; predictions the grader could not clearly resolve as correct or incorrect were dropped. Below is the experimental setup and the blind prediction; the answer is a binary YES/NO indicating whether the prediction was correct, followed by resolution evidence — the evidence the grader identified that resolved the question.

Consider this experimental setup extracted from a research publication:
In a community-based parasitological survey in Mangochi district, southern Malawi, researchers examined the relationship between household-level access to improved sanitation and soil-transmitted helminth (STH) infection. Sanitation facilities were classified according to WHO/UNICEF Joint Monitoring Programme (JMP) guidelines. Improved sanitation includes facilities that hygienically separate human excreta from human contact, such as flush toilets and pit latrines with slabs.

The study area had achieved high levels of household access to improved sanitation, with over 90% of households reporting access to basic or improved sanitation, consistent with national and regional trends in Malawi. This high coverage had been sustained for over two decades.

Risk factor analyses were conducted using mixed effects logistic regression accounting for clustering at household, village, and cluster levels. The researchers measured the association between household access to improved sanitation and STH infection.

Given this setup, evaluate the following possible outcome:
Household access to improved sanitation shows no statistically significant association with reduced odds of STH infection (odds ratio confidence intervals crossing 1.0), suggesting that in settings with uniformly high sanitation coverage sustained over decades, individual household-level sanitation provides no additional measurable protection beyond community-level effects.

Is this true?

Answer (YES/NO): YES